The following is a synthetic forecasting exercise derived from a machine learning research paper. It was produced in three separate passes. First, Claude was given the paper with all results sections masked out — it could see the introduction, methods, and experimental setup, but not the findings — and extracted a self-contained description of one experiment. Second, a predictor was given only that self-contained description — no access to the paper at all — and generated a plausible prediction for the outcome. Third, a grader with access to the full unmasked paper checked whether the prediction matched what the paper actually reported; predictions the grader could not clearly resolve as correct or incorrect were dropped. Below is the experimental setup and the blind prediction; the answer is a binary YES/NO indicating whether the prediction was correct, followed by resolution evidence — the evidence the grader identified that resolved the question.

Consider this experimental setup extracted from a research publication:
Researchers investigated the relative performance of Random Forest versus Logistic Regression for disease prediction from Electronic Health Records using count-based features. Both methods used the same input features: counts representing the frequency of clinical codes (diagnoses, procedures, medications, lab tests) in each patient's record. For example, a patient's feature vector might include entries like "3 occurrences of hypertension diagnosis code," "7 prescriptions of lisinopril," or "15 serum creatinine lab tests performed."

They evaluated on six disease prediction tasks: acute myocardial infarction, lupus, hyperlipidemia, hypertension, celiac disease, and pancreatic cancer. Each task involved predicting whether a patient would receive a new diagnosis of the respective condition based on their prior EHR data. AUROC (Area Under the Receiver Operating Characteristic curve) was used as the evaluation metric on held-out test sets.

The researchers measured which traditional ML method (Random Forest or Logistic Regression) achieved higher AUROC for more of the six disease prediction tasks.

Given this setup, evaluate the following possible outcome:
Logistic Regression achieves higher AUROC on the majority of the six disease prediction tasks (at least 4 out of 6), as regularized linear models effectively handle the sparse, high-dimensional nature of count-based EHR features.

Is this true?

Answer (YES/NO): YES